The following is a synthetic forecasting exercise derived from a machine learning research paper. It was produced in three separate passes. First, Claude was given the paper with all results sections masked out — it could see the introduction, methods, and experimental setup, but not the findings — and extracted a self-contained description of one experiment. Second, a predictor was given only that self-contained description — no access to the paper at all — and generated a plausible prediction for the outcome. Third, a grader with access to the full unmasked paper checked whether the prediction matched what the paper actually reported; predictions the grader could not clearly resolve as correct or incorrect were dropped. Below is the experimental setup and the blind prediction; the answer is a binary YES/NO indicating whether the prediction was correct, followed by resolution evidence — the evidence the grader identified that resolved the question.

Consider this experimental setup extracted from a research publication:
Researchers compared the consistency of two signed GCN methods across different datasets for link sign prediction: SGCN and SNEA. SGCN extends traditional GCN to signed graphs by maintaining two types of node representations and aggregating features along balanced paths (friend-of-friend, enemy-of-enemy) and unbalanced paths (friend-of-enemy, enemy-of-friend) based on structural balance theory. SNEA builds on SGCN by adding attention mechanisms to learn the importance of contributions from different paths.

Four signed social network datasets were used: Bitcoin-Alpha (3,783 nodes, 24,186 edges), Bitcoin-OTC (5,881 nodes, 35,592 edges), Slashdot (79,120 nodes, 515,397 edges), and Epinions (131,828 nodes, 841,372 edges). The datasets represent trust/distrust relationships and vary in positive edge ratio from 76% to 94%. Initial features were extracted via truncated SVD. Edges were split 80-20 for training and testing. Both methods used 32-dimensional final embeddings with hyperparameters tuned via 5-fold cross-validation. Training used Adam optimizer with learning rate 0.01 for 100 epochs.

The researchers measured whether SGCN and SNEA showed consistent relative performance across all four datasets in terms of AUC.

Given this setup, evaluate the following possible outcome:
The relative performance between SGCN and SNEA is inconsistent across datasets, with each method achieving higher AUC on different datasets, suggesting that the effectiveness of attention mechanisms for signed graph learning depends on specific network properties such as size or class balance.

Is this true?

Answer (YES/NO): YES